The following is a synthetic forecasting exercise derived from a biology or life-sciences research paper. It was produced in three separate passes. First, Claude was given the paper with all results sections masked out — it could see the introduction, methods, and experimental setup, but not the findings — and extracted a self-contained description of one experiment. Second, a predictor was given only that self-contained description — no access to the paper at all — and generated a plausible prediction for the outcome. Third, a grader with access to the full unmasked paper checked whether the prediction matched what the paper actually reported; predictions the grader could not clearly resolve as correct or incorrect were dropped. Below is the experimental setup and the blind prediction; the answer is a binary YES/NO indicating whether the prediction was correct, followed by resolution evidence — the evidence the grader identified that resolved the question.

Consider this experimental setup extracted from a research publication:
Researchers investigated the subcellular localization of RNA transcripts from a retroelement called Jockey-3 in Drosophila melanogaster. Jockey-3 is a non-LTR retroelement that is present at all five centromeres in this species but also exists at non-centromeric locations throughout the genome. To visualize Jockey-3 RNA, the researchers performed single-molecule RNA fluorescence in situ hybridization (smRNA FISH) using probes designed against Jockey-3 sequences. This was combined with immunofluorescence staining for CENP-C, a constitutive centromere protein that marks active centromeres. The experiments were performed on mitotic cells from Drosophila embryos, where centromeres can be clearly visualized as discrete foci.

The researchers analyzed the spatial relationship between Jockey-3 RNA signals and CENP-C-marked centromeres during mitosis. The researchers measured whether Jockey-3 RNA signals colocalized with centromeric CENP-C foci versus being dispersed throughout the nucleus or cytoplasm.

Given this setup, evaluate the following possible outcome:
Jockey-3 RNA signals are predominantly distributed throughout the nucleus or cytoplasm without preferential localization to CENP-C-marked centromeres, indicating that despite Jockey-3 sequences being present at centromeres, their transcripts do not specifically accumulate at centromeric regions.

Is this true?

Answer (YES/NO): NO